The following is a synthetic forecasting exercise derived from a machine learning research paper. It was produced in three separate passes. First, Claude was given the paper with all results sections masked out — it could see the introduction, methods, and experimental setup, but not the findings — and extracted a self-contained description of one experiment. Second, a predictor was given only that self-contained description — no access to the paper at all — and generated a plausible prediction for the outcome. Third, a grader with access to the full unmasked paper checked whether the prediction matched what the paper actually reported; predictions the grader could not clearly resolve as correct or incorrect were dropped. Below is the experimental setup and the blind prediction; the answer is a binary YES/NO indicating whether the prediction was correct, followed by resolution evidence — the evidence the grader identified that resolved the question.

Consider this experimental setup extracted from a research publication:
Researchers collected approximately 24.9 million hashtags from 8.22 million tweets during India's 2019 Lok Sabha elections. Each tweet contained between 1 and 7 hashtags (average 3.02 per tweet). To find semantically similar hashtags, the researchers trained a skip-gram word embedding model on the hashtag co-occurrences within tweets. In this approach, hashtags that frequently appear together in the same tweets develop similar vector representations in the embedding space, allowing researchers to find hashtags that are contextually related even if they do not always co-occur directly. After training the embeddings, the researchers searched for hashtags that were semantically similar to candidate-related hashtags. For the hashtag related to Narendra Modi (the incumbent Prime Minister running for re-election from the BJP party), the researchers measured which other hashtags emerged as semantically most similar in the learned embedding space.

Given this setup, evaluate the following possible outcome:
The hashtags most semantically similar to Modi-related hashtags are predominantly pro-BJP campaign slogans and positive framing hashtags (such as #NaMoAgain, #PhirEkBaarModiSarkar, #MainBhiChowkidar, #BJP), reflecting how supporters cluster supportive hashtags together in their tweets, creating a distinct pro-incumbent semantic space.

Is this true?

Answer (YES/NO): NO